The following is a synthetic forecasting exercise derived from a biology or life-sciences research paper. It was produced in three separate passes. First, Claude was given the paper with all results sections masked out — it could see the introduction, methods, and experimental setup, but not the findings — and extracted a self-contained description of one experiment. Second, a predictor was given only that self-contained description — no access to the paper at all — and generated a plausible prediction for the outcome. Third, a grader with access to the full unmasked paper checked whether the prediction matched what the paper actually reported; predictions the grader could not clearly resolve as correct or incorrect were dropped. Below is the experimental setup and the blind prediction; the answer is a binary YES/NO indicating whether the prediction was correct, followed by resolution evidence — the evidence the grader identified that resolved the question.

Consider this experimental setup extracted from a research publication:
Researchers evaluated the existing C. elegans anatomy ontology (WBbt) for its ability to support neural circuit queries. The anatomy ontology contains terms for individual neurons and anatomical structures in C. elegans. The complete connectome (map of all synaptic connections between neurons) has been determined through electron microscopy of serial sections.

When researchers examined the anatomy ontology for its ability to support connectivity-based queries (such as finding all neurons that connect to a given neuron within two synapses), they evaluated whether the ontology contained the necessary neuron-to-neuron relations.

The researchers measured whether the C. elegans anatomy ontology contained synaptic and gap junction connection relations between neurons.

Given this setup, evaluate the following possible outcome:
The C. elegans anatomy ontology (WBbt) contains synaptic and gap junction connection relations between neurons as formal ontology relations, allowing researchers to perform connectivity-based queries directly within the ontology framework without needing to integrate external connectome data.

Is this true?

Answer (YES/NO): NO